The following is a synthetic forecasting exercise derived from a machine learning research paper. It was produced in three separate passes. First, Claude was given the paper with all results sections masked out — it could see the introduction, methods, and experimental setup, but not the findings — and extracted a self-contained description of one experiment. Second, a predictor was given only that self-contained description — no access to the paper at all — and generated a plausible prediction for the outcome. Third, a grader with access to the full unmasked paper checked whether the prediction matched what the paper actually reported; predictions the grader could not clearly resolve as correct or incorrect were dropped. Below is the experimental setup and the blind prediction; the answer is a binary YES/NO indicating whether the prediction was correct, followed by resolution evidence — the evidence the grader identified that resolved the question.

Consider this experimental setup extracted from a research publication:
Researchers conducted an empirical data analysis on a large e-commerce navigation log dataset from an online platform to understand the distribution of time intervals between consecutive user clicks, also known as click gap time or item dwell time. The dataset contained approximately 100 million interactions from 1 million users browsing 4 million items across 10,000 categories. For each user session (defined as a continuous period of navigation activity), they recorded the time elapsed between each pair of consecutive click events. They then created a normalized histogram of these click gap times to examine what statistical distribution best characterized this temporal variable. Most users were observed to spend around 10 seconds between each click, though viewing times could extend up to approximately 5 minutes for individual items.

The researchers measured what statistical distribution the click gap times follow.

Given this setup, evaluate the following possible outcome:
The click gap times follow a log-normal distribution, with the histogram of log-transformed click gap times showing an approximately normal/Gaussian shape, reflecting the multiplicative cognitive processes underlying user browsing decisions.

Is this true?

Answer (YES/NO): NO